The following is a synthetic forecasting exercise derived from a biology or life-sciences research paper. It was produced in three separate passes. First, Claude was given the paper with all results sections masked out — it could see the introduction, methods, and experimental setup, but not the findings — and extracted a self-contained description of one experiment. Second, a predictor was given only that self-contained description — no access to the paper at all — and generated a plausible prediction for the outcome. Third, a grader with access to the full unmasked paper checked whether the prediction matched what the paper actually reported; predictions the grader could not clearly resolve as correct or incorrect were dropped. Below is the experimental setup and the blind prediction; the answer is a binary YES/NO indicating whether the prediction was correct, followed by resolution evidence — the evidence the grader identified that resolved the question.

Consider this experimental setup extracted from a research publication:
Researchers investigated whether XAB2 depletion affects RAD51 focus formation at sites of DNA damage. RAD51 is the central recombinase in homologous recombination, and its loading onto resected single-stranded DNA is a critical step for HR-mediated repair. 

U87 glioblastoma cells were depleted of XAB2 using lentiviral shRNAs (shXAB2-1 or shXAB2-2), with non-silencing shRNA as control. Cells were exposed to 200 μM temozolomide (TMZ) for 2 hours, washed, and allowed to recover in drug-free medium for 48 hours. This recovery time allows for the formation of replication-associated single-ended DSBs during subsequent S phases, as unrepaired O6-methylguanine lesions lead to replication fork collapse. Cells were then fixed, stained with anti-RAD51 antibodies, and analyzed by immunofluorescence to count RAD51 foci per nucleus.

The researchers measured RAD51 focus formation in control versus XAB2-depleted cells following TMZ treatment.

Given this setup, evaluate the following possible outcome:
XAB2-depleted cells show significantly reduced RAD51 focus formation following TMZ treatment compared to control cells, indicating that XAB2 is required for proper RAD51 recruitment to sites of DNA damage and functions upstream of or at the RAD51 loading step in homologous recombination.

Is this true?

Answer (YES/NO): NO